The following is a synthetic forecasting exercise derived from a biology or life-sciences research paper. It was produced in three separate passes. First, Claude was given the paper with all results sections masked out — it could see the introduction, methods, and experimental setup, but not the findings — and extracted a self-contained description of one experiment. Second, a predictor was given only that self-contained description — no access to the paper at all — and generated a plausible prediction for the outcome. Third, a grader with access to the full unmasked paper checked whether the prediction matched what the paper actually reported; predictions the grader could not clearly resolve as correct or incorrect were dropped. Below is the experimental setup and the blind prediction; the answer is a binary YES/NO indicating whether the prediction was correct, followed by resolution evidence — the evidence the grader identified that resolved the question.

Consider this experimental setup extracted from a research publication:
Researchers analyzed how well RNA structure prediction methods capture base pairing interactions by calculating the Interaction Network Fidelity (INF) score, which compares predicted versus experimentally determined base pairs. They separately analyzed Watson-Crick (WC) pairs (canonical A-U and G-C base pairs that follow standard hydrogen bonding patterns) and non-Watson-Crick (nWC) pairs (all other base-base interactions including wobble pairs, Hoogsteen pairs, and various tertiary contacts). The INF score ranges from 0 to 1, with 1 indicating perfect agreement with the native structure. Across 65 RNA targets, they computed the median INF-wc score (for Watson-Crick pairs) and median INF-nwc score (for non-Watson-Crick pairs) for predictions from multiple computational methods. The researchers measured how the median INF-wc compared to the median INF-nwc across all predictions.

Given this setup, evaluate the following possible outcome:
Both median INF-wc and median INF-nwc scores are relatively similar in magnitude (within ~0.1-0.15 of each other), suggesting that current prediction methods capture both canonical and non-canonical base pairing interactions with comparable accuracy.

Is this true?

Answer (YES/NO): NO